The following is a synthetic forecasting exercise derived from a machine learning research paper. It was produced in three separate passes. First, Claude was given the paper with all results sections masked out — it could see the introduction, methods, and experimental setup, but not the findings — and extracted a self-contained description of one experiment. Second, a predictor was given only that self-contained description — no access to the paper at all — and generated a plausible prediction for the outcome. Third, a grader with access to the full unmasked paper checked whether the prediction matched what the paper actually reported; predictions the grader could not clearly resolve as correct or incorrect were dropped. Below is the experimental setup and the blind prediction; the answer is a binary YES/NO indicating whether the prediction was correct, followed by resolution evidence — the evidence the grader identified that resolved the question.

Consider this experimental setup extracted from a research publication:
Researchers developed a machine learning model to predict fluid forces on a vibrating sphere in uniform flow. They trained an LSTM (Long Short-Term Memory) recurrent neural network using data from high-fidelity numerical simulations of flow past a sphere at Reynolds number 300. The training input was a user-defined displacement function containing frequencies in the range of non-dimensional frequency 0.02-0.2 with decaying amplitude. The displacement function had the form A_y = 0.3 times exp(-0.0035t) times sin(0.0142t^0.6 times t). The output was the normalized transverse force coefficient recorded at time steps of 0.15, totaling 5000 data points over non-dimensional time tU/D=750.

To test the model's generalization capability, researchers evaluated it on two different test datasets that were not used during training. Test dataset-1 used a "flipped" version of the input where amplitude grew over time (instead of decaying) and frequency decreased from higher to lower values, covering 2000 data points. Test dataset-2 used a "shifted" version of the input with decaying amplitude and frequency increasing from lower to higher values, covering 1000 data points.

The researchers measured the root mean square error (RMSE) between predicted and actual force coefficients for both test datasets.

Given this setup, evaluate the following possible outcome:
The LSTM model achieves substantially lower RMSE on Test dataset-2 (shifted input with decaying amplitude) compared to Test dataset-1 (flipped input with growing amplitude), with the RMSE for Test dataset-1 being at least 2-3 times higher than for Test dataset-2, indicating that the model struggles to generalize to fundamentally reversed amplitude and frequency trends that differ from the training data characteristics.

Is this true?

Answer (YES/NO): NO